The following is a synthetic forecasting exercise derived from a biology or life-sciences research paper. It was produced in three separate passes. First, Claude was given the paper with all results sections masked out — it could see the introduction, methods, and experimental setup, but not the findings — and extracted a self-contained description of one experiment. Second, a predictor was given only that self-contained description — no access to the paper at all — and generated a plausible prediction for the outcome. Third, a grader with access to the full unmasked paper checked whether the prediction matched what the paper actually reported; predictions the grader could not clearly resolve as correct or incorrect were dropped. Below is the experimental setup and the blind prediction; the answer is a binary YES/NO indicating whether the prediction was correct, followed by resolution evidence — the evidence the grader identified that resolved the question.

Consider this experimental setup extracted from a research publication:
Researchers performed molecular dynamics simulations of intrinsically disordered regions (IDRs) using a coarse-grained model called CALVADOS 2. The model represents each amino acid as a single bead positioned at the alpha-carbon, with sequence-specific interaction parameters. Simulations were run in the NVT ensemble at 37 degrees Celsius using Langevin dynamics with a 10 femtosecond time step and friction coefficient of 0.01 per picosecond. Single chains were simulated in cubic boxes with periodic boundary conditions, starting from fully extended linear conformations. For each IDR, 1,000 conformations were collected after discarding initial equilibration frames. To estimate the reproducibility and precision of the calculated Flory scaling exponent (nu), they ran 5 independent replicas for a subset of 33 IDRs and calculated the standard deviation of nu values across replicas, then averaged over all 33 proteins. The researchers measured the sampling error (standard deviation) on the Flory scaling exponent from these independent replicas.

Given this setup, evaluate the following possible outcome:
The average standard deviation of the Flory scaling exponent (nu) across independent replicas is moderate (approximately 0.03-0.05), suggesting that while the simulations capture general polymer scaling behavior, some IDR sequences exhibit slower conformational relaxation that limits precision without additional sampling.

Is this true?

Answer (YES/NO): NO